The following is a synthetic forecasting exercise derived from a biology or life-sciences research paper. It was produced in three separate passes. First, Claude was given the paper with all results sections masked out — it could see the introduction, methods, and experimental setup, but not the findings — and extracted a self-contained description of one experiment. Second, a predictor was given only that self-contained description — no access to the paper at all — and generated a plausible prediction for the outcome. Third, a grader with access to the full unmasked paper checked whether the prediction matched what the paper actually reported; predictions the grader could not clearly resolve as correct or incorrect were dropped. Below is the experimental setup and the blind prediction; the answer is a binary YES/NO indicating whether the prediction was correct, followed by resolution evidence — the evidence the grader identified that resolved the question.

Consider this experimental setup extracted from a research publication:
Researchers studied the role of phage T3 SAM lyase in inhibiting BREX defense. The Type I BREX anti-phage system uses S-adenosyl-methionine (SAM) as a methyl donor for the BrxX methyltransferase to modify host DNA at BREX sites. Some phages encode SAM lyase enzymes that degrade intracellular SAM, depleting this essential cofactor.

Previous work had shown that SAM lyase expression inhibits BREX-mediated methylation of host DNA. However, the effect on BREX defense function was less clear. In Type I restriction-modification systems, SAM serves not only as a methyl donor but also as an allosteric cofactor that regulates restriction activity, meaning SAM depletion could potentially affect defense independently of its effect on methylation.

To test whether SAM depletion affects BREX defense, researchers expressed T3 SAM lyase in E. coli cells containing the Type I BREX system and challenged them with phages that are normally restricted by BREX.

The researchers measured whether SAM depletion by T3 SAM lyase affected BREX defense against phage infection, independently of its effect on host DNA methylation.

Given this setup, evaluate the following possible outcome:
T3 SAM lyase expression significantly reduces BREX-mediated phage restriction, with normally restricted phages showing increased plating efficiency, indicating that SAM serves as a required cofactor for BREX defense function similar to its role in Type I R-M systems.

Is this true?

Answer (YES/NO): YES